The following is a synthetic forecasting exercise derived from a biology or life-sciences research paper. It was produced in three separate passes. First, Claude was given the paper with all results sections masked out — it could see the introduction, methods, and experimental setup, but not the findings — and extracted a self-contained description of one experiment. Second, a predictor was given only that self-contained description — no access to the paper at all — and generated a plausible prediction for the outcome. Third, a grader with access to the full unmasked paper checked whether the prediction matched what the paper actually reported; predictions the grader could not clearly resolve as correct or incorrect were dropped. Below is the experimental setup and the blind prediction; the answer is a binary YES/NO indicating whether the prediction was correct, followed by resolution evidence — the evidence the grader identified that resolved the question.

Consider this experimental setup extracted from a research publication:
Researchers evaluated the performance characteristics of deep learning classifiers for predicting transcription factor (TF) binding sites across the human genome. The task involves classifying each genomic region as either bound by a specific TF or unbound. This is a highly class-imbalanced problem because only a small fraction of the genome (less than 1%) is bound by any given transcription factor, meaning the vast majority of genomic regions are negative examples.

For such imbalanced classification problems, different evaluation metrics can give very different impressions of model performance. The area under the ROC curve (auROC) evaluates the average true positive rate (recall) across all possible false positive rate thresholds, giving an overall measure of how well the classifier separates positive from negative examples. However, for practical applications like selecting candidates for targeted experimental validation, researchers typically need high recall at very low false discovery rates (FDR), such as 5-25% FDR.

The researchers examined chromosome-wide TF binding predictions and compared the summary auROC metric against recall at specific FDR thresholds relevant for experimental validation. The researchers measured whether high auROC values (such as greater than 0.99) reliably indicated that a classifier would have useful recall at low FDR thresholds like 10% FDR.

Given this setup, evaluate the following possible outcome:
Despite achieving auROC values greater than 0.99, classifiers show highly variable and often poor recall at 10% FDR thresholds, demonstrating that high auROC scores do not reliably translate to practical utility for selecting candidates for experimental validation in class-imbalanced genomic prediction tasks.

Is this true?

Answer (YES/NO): YES